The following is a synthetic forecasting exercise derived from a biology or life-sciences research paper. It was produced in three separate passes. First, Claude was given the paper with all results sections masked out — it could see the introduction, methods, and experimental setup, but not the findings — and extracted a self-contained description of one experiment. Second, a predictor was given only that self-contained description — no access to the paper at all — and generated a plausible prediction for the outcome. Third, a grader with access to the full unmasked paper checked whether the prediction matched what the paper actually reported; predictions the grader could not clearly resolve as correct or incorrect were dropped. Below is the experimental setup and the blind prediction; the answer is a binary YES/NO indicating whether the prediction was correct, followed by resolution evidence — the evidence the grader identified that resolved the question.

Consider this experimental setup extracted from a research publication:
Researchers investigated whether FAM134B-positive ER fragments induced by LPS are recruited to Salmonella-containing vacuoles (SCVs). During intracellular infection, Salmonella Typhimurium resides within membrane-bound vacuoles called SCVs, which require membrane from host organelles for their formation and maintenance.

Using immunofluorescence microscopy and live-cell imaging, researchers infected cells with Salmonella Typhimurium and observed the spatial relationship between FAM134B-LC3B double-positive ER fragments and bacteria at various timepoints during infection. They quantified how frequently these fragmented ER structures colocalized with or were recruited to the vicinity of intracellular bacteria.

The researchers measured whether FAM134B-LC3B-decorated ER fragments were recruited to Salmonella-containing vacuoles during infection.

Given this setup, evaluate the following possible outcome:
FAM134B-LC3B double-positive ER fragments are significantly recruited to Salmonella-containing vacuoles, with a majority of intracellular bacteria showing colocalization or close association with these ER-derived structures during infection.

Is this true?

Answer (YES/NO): NO